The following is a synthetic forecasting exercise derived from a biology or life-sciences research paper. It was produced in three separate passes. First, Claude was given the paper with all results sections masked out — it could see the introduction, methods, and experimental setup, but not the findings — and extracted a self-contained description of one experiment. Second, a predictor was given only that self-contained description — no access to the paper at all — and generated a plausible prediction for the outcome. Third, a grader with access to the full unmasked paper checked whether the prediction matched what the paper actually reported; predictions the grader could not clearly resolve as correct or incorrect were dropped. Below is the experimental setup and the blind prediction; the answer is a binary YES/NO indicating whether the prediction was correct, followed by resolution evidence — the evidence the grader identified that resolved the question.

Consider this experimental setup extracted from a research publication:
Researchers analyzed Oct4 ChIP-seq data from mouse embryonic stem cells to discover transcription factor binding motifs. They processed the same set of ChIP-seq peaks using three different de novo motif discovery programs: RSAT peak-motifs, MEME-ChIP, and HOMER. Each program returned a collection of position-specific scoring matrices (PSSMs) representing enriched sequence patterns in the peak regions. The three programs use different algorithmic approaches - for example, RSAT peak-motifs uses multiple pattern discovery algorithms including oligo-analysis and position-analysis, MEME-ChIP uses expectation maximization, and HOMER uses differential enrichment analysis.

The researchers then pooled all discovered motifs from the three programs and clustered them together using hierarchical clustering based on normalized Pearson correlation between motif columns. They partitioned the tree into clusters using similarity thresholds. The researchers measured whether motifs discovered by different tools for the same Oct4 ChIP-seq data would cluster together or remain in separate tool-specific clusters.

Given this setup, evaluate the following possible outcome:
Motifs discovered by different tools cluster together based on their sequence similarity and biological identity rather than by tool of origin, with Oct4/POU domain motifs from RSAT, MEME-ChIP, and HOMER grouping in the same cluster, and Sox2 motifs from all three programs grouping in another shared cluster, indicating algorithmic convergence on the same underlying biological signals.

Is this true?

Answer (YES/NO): NO